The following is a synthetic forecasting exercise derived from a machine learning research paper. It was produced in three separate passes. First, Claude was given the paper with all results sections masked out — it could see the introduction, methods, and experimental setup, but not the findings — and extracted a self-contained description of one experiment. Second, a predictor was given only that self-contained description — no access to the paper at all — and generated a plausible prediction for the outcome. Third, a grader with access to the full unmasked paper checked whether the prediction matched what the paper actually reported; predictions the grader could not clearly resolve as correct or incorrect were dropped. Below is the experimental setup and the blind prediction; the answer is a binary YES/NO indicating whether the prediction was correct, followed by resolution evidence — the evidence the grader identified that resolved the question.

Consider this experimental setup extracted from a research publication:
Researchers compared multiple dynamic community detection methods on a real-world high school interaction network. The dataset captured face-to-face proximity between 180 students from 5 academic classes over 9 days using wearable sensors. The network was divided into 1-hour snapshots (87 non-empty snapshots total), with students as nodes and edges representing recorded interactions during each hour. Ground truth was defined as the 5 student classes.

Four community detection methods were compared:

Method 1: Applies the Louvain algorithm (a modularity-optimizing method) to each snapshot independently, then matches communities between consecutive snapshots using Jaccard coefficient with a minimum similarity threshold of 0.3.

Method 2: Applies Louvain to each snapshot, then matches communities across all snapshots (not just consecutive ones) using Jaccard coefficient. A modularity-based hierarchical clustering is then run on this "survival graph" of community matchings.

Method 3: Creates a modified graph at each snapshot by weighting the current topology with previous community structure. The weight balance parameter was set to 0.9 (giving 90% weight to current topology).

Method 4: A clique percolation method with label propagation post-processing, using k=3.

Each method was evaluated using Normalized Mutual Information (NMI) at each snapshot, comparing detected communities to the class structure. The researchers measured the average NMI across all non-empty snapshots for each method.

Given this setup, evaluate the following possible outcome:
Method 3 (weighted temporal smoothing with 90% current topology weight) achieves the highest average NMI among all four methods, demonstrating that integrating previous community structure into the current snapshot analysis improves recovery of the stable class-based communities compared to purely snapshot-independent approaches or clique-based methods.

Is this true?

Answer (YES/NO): NO